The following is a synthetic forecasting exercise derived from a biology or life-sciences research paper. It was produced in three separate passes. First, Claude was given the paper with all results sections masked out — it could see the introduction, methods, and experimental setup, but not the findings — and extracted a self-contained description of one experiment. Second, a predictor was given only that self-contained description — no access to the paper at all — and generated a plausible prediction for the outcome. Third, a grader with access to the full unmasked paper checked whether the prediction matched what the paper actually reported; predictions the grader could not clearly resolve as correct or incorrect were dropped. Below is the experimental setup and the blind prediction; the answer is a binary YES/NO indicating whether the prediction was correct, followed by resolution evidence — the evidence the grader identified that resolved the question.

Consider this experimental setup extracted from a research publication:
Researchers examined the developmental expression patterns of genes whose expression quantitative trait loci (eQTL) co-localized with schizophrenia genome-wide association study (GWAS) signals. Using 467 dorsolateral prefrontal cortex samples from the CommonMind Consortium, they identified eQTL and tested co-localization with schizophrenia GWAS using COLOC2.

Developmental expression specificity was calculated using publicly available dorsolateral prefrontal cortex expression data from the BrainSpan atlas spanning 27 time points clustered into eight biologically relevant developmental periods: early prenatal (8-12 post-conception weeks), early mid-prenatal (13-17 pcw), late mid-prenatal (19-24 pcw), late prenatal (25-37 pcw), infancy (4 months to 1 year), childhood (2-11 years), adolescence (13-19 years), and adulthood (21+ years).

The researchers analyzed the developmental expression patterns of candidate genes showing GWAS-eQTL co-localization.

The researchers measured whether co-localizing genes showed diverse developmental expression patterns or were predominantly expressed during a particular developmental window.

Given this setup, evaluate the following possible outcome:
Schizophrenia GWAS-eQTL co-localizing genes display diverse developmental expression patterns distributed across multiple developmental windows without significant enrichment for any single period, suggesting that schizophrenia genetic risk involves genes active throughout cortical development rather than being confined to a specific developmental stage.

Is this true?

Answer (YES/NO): YES